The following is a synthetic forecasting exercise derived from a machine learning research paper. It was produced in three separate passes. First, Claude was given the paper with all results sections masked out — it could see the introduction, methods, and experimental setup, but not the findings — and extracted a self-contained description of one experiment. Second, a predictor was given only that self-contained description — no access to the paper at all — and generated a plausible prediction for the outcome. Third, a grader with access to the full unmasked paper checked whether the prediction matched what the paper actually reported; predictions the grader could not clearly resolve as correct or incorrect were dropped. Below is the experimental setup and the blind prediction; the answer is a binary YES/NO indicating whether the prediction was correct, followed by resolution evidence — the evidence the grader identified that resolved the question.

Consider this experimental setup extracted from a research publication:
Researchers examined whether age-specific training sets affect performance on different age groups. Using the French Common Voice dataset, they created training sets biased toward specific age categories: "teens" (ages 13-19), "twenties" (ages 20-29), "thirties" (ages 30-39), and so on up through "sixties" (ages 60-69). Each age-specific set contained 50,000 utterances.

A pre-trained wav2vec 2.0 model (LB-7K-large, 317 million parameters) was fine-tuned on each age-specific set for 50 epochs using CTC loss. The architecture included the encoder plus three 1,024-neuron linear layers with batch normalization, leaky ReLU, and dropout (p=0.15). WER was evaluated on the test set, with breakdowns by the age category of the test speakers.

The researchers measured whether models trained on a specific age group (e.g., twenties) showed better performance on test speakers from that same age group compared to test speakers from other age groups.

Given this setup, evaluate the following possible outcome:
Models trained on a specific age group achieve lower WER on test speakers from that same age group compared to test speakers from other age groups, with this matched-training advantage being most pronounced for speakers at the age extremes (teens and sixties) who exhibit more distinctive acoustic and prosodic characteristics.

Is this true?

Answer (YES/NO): NO